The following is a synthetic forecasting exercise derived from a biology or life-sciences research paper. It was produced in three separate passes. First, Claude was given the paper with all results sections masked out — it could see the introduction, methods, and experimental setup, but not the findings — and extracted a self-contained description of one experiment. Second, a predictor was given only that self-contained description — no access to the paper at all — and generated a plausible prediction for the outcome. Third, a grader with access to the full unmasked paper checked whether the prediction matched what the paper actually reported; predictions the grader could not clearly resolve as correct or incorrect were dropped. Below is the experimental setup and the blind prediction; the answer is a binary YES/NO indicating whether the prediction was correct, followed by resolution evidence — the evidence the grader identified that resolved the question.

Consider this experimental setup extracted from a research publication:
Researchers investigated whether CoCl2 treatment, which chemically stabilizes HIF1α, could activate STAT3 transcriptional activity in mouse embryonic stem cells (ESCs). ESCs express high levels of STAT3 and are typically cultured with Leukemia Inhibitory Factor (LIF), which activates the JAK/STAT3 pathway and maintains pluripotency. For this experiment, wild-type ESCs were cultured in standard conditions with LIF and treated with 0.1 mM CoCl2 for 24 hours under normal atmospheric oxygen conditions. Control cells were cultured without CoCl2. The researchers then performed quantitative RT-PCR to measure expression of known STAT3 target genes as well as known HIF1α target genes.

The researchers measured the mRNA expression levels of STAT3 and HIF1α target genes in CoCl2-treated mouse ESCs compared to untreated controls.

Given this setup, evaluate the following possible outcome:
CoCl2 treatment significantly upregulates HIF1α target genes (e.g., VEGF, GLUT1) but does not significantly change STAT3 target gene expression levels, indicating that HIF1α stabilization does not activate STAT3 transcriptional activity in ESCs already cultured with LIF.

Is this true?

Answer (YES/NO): YES